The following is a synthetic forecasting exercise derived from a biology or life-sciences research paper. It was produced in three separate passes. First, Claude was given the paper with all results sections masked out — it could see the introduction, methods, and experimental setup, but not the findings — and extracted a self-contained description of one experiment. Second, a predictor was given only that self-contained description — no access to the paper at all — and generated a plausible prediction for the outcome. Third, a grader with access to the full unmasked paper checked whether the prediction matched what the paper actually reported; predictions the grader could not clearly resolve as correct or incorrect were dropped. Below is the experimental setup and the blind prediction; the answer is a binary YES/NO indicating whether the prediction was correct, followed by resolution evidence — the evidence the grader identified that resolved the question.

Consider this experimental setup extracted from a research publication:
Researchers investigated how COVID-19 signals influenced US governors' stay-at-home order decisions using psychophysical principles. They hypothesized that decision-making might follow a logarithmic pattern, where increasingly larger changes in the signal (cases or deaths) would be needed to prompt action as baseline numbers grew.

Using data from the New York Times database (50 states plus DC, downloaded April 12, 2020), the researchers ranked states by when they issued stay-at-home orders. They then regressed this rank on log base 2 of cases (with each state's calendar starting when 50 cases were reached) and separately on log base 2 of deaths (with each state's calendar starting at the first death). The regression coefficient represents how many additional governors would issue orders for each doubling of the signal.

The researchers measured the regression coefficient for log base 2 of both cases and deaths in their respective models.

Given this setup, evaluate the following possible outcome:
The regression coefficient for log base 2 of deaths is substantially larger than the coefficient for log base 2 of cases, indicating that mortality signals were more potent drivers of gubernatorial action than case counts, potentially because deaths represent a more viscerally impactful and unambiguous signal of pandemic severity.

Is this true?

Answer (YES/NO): NO